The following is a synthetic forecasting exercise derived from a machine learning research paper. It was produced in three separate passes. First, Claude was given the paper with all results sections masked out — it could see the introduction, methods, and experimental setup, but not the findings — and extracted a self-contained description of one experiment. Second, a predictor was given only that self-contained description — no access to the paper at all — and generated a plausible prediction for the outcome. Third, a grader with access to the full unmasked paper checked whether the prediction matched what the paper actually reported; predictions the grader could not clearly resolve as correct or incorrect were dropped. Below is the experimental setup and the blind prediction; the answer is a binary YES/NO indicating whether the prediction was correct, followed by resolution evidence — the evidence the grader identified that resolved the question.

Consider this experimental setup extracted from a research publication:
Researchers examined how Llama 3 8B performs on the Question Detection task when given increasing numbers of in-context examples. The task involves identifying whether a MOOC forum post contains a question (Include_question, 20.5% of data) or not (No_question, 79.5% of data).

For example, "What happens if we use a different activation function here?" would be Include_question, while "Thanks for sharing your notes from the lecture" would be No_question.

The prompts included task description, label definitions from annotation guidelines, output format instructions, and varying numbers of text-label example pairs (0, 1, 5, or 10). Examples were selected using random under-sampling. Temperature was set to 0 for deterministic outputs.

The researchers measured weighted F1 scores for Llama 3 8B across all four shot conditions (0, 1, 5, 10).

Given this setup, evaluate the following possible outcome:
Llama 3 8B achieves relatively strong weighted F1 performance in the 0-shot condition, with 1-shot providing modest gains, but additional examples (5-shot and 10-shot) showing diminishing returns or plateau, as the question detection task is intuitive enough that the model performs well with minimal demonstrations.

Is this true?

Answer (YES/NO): NO